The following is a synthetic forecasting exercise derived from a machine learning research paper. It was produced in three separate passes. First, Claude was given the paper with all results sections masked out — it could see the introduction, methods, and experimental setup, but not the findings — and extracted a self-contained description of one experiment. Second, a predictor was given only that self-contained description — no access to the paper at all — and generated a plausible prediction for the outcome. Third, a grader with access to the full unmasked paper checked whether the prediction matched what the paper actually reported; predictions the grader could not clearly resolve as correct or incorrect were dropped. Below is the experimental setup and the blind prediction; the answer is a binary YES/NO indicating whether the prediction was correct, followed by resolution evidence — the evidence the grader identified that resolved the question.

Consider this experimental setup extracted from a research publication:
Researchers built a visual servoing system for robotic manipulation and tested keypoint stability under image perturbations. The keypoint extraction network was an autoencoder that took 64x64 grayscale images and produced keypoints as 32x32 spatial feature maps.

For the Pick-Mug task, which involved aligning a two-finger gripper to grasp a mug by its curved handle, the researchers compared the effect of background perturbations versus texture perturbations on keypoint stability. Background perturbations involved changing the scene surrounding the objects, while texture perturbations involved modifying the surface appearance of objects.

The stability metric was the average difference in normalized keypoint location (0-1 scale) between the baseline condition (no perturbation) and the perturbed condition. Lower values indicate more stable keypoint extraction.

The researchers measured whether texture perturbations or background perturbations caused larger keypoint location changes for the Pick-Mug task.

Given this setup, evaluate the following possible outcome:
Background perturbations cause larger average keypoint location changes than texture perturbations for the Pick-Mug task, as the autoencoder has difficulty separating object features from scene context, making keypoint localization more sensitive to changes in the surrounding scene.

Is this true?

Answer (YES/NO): YES